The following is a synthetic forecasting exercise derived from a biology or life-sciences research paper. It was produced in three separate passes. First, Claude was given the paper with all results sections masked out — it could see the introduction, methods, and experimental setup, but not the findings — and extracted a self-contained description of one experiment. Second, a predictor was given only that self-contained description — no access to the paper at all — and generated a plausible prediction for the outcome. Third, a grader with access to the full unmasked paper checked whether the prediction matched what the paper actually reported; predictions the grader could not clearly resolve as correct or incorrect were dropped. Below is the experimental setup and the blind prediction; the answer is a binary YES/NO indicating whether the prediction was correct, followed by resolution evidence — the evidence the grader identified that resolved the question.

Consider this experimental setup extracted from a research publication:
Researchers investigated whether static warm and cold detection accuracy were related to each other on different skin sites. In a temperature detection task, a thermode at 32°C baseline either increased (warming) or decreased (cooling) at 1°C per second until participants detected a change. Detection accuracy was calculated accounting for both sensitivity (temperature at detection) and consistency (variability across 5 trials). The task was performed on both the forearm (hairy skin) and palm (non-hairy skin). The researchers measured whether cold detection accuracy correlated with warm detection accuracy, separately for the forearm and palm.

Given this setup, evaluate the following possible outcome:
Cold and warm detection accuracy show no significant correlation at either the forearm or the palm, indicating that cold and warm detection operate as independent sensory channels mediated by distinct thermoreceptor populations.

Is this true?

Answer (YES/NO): NO